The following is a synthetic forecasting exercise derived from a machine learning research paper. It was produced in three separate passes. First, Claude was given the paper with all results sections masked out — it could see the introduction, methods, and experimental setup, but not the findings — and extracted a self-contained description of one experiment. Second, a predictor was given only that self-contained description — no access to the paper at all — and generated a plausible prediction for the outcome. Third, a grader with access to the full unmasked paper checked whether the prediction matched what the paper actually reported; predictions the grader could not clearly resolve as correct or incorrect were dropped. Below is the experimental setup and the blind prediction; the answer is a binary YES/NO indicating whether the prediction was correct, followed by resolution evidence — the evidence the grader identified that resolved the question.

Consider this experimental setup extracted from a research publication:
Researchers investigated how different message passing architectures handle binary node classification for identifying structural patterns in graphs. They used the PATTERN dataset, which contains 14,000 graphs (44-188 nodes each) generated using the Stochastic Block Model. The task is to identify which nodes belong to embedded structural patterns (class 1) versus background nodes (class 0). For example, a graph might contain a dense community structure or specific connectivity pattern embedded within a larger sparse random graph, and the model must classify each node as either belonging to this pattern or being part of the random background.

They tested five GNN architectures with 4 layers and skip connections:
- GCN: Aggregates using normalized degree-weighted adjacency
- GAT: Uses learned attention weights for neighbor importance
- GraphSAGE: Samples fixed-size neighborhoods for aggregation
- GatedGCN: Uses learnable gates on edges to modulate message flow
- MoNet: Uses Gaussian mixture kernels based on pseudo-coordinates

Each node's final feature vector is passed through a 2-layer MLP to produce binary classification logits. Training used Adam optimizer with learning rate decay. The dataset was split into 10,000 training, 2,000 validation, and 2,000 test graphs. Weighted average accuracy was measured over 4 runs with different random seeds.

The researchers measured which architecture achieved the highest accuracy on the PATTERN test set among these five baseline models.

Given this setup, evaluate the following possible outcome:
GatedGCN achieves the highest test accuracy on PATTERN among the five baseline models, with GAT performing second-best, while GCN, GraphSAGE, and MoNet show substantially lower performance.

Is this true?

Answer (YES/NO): NO